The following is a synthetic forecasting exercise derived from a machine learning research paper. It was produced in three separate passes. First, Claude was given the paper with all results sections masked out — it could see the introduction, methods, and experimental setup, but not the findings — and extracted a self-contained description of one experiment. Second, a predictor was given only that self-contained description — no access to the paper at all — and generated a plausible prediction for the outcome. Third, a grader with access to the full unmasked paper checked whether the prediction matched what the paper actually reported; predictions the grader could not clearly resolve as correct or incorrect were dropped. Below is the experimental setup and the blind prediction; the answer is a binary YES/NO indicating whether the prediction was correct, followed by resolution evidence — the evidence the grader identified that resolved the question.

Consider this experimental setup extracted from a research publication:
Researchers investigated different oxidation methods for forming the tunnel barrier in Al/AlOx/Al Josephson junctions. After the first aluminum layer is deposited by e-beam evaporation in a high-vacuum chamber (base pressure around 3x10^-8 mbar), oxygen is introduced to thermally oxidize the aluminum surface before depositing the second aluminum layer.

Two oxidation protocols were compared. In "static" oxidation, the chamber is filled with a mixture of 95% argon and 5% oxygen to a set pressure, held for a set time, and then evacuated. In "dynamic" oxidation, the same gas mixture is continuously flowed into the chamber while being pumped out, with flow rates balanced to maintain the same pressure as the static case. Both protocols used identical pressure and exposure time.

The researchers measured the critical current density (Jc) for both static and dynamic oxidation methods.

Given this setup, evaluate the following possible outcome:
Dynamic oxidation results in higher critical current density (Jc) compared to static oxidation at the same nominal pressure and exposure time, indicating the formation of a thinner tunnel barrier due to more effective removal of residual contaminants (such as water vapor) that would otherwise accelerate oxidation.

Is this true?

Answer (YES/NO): NO